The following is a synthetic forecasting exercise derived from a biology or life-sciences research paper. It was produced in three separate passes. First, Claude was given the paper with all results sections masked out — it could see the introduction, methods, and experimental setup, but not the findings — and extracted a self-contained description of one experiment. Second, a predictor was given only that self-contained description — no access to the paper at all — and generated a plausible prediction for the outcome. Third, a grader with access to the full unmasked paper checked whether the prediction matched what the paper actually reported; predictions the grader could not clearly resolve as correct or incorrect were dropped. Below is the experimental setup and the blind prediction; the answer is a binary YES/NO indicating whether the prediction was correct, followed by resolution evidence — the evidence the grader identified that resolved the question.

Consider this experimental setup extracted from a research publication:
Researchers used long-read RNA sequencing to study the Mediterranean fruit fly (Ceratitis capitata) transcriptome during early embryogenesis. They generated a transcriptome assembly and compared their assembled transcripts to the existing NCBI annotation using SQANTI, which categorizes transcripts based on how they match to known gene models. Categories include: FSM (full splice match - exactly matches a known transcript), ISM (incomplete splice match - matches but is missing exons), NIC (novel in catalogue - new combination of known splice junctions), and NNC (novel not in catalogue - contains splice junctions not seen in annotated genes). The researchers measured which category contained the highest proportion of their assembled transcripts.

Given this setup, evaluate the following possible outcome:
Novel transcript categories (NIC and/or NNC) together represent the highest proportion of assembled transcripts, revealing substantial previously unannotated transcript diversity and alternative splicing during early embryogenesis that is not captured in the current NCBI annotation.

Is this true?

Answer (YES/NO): YES